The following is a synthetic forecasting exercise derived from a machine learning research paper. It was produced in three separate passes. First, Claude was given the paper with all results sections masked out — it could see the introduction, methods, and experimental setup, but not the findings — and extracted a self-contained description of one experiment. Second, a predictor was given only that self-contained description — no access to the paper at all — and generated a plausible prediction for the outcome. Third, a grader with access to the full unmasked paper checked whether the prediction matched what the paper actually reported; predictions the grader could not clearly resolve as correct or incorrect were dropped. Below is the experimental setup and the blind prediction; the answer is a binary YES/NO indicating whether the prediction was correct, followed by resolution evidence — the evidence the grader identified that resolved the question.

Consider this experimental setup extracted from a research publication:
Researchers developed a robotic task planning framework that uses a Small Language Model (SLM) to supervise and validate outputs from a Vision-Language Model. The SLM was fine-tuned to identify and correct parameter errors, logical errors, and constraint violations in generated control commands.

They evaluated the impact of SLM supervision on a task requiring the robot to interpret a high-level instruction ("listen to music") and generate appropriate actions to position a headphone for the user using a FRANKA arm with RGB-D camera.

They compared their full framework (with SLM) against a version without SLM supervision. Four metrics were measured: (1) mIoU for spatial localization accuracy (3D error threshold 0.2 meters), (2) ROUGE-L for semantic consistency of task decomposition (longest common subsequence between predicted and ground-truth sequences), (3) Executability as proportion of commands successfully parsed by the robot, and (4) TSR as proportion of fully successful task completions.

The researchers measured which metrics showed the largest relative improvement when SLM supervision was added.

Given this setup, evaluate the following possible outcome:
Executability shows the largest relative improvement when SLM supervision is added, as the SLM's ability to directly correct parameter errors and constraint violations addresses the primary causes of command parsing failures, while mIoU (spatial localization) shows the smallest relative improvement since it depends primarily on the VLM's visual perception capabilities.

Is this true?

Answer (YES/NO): NO